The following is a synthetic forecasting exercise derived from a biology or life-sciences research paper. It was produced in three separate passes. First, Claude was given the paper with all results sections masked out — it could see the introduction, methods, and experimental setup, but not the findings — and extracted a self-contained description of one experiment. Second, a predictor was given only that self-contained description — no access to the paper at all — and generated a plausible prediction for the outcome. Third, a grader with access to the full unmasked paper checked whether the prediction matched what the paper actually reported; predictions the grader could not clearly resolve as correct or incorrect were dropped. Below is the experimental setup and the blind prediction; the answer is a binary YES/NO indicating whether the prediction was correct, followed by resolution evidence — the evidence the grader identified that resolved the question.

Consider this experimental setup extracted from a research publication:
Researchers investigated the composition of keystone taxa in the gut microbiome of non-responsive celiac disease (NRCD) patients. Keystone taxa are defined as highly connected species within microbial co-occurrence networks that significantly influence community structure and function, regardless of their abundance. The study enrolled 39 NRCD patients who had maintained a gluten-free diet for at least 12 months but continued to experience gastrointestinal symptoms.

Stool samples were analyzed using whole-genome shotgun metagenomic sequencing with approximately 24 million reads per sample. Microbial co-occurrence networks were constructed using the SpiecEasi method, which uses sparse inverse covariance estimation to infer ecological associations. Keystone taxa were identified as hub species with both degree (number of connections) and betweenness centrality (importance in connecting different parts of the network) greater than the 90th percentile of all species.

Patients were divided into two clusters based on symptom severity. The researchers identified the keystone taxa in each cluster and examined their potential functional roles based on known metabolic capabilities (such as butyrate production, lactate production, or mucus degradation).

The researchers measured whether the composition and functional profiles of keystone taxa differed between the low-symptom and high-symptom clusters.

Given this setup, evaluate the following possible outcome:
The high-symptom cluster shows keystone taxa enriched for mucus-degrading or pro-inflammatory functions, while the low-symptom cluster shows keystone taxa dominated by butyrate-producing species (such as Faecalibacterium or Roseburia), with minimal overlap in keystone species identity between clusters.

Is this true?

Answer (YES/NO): YES